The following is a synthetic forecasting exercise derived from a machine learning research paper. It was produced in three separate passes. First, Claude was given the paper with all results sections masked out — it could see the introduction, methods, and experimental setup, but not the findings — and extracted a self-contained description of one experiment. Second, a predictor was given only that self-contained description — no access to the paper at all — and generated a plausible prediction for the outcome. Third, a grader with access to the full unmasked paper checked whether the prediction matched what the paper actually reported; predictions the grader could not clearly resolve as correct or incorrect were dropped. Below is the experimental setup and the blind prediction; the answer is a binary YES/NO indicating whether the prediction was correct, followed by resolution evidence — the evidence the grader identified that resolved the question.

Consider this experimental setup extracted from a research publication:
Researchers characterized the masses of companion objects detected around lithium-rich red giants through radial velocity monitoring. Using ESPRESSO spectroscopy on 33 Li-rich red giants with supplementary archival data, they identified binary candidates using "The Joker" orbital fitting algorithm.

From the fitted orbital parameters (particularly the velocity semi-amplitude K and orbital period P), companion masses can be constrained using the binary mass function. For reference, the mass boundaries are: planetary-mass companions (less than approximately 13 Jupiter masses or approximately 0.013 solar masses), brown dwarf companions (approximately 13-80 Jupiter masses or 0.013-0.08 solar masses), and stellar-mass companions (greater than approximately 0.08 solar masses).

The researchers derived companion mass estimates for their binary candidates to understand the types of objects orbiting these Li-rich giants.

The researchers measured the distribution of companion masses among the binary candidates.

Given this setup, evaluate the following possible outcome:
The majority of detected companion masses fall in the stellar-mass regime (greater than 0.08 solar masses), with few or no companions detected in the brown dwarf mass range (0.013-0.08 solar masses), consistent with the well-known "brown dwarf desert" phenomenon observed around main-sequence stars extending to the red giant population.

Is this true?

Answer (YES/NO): NO